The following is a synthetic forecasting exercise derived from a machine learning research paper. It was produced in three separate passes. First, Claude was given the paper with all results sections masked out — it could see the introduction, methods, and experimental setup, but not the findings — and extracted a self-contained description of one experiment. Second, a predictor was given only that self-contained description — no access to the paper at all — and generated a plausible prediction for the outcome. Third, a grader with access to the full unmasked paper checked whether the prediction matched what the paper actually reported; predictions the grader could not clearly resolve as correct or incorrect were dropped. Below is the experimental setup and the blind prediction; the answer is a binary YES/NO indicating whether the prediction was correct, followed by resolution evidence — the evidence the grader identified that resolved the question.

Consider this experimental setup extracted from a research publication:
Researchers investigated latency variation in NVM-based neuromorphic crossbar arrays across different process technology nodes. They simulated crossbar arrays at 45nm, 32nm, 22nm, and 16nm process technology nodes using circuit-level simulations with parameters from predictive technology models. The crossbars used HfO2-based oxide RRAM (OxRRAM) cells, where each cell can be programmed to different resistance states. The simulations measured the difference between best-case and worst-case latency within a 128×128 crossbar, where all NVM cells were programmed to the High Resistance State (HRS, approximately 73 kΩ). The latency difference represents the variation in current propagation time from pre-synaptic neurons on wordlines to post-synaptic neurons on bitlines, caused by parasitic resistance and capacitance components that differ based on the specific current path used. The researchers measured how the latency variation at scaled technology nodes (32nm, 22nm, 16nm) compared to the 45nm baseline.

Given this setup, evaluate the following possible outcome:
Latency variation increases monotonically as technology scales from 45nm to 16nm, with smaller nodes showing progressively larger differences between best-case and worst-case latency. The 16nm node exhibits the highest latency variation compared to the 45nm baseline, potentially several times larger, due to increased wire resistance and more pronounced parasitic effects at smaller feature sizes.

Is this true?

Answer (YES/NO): YES